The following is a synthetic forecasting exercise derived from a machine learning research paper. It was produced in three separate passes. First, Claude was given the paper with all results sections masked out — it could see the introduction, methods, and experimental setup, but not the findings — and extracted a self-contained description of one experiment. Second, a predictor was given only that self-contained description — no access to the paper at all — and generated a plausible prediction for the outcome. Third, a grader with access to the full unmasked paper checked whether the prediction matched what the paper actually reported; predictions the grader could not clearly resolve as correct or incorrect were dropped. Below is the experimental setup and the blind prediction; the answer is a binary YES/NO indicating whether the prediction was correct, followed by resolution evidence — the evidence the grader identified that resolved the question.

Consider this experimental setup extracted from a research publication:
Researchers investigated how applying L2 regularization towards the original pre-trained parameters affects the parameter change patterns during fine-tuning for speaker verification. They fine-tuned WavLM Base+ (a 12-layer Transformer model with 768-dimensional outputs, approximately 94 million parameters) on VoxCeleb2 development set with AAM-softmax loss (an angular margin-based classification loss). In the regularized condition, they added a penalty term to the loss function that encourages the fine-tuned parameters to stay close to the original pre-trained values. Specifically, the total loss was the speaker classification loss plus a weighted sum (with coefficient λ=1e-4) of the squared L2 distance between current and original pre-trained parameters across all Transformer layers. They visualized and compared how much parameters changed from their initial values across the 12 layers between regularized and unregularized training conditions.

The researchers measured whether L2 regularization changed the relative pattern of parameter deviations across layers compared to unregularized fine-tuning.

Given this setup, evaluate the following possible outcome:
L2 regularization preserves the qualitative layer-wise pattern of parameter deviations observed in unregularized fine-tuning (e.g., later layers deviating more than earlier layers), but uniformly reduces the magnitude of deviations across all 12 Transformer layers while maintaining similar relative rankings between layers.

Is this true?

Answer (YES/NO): NO